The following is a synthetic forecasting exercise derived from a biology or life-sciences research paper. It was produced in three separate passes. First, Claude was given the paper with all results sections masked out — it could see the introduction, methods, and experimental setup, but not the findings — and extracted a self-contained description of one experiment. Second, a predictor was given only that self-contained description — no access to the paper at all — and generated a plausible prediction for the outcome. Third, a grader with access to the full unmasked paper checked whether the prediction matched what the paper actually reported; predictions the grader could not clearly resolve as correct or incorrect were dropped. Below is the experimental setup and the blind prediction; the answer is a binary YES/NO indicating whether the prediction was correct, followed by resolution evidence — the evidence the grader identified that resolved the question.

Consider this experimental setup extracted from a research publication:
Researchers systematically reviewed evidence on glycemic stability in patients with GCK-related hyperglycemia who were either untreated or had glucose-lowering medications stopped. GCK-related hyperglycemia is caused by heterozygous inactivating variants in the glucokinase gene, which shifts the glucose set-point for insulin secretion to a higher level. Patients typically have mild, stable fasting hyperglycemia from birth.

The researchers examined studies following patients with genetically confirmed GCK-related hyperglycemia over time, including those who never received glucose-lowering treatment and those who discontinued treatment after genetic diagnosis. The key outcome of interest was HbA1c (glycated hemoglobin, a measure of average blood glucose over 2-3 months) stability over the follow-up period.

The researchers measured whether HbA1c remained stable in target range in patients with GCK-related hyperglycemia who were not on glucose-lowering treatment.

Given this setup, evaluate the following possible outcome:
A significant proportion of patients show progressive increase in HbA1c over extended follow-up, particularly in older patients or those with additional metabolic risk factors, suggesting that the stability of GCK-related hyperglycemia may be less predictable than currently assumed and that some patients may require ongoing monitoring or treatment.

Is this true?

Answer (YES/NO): NO